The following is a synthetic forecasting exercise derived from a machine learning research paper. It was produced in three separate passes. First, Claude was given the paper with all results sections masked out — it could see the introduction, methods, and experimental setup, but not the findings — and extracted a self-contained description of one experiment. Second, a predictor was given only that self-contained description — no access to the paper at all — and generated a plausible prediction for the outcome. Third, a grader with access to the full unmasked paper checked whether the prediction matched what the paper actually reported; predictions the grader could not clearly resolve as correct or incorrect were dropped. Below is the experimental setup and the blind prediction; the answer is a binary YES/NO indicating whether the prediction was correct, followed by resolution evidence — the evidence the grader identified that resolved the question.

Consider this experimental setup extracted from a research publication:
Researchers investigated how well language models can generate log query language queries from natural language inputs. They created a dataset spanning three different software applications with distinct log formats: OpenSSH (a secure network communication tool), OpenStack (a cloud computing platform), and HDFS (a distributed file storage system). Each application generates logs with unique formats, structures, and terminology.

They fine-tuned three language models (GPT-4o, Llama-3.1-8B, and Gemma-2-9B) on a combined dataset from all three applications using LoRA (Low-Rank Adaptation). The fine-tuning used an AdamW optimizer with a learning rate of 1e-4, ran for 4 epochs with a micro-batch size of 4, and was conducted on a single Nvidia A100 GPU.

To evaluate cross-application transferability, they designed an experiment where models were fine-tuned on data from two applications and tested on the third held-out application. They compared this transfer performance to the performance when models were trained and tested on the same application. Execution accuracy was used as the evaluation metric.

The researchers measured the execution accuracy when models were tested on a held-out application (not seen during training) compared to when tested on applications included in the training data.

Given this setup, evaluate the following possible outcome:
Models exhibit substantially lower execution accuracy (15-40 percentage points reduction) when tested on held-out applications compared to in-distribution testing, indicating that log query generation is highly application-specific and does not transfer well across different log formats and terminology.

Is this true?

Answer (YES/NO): NO